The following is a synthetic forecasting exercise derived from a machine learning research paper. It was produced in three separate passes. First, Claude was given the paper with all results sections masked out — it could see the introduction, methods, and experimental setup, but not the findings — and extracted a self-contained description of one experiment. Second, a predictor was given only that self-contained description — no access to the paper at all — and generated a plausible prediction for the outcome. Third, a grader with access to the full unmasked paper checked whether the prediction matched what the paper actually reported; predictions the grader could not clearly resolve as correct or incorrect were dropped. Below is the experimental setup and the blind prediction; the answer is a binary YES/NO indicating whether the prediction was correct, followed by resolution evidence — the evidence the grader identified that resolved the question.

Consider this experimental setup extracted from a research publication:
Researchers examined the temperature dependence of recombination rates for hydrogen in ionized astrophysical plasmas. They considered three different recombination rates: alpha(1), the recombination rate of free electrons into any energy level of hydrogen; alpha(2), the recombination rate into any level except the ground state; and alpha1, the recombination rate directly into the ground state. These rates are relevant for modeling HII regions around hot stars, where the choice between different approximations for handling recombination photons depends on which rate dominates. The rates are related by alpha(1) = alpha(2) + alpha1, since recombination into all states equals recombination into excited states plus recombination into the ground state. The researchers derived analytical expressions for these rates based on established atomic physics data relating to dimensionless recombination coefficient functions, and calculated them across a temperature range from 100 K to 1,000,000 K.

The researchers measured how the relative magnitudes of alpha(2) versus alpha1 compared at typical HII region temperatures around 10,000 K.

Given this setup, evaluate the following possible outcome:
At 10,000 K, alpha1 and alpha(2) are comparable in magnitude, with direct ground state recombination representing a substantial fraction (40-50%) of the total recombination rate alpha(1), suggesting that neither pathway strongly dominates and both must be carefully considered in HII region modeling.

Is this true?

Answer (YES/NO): NO